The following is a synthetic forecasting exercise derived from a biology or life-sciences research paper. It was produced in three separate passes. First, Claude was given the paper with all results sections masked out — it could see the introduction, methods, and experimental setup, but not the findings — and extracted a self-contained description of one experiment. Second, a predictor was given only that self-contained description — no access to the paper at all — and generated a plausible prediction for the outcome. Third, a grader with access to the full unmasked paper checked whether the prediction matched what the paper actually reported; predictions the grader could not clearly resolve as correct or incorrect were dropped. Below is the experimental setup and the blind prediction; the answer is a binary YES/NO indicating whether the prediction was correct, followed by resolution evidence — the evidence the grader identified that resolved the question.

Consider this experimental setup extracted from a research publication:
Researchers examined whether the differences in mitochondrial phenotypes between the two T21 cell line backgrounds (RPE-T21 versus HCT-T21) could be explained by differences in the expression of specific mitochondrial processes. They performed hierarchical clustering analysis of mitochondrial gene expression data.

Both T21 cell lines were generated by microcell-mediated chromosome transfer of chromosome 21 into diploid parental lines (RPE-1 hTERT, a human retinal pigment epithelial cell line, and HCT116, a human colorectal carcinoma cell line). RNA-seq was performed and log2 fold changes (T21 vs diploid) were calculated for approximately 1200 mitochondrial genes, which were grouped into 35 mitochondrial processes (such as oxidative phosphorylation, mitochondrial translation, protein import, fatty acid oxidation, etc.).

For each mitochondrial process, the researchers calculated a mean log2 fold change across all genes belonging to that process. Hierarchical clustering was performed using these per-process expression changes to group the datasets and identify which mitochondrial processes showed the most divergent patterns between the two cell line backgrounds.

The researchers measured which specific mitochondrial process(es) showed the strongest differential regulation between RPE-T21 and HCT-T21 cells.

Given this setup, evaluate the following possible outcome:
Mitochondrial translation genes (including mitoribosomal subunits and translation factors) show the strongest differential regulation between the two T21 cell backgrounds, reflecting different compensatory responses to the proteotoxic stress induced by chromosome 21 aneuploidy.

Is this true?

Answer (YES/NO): YES